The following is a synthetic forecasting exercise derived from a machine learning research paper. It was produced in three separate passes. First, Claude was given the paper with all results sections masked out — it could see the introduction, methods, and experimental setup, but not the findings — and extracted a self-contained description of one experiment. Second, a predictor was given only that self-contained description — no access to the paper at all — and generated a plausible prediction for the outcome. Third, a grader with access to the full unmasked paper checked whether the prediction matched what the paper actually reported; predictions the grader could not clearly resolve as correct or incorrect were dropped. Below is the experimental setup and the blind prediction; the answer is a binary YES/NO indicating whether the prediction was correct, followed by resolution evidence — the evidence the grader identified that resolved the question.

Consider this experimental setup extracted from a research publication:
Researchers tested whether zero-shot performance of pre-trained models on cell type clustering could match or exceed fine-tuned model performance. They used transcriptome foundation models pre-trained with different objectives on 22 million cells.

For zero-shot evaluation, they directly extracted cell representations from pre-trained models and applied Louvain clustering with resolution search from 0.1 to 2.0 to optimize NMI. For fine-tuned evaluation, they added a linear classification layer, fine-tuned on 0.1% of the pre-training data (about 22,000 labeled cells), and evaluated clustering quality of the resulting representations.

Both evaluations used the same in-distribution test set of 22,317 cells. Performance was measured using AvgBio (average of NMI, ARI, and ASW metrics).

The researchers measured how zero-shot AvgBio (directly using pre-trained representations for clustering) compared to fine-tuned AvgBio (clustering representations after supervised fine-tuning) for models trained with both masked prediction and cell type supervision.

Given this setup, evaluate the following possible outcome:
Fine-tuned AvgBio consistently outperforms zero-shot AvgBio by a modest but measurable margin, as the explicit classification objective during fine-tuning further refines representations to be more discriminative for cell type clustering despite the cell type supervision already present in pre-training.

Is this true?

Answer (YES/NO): YES